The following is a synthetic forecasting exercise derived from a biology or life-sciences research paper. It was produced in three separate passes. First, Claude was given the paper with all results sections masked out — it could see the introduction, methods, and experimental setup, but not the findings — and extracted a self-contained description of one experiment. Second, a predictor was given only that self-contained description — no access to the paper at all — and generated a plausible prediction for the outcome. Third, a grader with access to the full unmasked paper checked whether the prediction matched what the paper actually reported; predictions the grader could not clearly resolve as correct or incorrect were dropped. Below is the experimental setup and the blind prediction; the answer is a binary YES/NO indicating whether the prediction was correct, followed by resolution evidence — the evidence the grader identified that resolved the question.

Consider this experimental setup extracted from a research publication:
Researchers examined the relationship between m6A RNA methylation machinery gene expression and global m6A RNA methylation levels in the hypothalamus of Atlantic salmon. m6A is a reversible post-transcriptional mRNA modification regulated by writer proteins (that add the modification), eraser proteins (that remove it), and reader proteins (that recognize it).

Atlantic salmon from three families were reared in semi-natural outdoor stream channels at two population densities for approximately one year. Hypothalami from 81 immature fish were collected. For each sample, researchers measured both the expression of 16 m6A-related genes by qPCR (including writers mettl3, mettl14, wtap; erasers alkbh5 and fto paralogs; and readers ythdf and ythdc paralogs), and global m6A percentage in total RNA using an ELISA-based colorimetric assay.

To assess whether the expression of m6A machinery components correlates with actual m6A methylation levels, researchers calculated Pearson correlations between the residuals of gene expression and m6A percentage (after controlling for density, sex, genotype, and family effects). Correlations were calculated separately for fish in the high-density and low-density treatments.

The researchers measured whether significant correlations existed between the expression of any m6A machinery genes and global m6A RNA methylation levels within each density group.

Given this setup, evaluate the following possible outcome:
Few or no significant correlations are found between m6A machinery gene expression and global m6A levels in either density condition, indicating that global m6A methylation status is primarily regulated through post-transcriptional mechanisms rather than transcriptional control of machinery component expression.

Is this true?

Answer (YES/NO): NO